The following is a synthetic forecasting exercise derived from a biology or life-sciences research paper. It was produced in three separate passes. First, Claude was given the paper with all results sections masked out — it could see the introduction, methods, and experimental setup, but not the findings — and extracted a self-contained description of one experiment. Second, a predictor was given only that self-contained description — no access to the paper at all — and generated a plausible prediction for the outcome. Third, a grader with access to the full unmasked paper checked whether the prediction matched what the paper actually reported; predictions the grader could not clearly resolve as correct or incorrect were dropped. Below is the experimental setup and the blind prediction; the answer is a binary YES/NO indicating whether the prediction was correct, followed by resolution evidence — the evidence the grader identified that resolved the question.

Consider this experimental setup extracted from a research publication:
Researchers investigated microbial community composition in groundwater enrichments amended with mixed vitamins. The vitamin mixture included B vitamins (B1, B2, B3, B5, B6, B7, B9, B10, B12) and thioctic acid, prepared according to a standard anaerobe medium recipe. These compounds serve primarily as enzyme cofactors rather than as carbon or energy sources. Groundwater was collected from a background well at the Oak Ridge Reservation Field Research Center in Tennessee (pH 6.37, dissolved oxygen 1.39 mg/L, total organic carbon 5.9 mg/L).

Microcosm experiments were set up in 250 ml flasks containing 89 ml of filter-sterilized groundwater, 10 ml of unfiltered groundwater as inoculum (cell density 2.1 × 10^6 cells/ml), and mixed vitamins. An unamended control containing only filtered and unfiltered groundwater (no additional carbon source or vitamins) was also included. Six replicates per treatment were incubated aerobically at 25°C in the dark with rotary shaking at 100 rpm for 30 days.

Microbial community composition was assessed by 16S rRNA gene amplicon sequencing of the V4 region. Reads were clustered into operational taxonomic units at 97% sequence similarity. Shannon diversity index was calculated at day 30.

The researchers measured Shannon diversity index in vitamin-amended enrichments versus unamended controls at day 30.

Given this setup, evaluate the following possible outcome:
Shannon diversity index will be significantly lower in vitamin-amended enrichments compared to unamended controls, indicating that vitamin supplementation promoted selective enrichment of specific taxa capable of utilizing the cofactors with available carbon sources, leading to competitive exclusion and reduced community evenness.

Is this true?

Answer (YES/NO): NO